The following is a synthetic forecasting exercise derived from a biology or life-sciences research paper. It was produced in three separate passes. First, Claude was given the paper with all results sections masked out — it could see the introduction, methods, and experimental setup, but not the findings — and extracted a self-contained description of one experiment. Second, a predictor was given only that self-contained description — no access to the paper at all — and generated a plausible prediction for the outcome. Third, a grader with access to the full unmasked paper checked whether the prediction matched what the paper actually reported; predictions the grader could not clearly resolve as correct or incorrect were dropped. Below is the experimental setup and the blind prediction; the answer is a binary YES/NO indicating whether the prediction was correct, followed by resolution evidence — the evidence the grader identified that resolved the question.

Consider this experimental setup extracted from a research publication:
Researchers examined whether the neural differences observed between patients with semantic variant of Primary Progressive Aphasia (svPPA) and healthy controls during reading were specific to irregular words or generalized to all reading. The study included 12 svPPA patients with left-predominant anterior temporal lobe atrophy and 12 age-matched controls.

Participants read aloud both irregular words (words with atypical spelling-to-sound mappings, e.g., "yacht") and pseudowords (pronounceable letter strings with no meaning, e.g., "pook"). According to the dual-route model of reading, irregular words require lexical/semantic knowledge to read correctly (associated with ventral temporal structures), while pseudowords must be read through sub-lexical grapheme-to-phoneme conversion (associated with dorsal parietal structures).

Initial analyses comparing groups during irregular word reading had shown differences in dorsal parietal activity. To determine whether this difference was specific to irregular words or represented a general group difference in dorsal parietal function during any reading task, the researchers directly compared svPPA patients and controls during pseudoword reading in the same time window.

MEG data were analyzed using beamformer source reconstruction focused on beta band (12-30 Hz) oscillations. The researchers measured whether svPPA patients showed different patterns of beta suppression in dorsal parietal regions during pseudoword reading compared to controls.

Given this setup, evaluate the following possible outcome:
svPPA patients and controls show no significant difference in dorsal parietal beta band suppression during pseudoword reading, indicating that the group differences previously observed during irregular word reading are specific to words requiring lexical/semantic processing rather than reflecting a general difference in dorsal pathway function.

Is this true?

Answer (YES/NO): YES